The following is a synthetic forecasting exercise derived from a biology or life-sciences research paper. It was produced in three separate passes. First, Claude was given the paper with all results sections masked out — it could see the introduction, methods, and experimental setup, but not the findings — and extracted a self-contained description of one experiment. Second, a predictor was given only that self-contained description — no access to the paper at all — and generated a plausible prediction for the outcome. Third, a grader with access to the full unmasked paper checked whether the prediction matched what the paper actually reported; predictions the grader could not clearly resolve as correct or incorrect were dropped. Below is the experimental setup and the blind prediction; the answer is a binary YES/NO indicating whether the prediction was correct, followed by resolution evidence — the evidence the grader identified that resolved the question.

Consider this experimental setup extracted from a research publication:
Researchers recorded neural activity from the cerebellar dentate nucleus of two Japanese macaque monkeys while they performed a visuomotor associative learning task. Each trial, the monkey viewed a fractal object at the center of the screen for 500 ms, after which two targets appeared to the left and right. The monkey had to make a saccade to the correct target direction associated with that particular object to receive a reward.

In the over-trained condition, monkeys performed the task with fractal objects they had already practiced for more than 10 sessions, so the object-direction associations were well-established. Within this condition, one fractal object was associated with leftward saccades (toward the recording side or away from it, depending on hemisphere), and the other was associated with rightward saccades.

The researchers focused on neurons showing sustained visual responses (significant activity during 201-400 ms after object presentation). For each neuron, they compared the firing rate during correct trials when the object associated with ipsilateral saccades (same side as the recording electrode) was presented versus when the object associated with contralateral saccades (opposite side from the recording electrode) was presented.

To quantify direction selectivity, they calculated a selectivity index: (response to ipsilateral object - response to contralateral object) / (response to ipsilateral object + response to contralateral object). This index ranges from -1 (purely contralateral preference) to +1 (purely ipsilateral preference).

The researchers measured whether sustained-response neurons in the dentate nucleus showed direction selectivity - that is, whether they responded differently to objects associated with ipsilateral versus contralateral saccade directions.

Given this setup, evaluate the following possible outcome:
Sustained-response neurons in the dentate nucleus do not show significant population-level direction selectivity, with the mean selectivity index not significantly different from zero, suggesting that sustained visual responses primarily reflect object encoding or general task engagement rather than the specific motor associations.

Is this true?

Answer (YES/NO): NO